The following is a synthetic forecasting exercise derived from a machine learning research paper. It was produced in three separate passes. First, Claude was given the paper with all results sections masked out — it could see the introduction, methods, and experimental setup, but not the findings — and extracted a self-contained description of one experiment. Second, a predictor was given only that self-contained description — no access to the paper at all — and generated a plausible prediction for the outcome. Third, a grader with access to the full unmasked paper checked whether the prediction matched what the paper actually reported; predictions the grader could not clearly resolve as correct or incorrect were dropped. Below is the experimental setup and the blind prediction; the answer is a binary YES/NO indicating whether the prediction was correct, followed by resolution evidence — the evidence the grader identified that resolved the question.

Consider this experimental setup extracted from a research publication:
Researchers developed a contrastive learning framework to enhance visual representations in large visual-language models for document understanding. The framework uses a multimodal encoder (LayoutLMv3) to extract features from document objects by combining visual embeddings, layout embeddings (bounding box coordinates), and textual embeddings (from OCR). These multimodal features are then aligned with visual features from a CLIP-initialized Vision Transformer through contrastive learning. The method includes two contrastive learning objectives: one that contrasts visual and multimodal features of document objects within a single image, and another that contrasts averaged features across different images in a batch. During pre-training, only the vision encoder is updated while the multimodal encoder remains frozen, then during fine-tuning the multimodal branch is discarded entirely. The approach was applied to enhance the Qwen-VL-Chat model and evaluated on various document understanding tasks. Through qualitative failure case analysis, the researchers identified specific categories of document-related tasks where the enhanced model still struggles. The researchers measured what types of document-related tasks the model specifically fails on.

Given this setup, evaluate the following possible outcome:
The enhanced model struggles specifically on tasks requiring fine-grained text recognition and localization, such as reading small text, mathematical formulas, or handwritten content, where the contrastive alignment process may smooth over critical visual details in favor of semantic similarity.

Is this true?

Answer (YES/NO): NO